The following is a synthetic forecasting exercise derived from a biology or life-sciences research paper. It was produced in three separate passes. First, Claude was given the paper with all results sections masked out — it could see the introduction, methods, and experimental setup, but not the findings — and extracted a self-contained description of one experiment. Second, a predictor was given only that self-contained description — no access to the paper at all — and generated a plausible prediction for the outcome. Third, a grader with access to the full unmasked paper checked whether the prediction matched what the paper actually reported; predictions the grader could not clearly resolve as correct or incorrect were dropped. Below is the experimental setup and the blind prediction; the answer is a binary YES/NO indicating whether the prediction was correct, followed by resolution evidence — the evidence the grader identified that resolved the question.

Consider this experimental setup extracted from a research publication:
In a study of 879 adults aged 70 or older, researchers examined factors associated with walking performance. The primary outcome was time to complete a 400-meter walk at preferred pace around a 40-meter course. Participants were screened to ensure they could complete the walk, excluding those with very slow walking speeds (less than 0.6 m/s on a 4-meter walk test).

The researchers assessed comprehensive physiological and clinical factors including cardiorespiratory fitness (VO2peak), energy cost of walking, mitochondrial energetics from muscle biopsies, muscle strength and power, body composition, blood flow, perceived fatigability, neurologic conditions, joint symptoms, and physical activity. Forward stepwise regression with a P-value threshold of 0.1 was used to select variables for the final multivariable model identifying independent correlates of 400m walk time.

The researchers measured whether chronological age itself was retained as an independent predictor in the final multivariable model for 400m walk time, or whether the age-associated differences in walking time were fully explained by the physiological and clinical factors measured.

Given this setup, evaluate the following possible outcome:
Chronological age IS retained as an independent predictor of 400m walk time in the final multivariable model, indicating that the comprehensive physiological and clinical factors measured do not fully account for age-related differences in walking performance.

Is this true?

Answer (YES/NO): NO